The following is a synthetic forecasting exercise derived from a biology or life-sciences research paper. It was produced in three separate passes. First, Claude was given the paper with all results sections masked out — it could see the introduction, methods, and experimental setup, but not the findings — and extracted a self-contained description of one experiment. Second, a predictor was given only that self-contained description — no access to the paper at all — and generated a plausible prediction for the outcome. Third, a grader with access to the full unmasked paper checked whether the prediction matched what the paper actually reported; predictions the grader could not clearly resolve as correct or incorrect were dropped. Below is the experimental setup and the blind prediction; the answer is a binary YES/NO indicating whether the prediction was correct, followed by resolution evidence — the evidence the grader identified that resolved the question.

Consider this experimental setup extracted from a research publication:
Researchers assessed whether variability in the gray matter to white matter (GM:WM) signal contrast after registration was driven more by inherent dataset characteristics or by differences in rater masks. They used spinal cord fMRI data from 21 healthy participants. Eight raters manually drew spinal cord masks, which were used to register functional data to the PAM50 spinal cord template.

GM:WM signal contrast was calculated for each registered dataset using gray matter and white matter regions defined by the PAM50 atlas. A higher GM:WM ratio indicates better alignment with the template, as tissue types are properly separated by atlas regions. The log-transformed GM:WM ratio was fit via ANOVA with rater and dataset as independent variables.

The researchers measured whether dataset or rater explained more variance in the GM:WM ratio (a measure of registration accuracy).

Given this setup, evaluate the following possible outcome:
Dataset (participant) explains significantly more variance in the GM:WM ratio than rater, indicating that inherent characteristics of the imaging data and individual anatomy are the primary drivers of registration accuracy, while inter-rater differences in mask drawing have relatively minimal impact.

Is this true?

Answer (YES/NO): NO